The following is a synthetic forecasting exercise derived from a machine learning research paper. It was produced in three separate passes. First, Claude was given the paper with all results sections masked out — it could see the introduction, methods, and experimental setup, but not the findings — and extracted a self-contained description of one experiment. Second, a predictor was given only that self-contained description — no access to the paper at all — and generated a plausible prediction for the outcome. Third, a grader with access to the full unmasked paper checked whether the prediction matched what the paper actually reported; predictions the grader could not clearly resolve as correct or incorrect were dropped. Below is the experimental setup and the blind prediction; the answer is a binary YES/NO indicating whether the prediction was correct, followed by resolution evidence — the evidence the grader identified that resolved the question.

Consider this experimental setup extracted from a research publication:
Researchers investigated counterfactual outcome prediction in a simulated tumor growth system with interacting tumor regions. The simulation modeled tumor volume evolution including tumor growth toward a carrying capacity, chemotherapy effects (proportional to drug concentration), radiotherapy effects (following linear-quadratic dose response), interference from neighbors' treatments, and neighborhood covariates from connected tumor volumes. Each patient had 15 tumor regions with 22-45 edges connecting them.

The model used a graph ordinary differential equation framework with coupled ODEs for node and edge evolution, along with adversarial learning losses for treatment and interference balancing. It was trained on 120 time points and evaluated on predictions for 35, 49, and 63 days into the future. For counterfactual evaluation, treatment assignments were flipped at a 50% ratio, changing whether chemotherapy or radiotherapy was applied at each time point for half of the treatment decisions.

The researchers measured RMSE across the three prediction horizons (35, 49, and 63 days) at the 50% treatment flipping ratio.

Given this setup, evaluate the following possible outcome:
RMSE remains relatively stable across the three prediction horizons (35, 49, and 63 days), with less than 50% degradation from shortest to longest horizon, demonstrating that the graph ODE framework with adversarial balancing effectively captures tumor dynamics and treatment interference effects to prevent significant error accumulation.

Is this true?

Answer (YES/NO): YES